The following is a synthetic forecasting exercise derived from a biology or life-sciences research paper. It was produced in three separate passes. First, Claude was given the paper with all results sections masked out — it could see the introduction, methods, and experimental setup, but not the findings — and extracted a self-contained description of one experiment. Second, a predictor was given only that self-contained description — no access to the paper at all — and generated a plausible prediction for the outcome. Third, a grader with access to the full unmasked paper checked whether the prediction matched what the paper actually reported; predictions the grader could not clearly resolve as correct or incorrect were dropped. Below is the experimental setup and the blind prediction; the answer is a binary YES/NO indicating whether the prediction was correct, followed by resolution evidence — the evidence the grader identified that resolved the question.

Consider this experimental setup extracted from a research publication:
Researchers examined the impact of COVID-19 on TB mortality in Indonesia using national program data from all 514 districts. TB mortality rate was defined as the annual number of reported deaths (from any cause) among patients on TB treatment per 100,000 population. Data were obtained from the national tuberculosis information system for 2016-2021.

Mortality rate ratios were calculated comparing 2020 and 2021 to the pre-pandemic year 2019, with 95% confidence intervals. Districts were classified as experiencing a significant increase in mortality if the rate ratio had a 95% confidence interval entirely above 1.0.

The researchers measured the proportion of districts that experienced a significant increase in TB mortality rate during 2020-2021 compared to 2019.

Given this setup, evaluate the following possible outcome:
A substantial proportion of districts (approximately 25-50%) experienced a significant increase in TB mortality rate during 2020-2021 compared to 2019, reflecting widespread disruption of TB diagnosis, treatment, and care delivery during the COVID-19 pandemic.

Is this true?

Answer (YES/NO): NO